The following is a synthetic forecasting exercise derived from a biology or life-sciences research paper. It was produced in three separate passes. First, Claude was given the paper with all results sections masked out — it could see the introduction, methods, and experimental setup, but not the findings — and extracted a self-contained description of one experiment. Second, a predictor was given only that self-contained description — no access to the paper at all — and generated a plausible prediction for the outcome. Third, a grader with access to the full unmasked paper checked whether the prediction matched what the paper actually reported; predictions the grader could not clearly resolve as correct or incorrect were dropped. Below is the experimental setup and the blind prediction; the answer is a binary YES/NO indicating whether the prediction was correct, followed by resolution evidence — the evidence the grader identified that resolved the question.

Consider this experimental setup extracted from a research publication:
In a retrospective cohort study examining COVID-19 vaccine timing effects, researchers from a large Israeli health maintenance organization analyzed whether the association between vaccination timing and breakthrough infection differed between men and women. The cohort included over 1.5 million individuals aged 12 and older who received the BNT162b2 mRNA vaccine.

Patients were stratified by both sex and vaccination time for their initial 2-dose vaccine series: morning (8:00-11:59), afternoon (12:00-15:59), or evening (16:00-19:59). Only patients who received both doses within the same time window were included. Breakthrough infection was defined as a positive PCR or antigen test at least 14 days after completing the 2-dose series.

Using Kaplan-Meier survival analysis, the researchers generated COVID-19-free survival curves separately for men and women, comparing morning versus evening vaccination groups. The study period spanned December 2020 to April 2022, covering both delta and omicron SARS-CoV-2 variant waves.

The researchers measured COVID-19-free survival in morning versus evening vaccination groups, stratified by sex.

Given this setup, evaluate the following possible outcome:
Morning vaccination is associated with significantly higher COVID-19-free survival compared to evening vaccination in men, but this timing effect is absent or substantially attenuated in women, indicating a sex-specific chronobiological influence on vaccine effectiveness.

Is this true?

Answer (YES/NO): NO